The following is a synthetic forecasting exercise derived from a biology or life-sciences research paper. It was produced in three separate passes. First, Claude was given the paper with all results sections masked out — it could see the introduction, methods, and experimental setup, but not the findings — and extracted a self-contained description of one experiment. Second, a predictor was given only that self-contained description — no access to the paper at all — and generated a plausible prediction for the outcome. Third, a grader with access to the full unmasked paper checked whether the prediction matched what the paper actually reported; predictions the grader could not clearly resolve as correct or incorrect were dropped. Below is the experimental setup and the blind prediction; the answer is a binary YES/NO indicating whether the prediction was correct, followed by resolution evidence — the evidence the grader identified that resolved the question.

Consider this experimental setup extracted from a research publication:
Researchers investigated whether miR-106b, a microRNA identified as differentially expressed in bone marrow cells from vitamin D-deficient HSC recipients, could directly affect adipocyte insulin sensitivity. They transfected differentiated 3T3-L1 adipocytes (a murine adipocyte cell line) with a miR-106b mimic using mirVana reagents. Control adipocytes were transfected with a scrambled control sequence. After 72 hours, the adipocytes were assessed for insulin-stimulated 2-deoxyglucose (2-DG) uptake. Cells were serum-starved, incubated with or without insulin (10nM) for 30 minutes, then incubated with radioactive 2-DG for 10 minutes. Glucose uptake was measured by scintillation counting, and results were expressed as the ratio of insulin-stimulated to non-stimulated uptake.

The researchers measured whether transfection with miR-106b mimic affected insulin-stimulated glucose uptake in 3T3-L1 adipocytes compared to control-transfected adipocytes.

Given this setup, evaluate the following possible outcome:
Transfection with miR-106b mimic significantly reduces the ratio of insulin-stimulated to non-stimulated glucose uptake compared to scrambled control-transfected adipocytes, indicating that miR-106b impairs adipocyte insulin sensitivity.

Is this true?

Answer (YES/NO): YES